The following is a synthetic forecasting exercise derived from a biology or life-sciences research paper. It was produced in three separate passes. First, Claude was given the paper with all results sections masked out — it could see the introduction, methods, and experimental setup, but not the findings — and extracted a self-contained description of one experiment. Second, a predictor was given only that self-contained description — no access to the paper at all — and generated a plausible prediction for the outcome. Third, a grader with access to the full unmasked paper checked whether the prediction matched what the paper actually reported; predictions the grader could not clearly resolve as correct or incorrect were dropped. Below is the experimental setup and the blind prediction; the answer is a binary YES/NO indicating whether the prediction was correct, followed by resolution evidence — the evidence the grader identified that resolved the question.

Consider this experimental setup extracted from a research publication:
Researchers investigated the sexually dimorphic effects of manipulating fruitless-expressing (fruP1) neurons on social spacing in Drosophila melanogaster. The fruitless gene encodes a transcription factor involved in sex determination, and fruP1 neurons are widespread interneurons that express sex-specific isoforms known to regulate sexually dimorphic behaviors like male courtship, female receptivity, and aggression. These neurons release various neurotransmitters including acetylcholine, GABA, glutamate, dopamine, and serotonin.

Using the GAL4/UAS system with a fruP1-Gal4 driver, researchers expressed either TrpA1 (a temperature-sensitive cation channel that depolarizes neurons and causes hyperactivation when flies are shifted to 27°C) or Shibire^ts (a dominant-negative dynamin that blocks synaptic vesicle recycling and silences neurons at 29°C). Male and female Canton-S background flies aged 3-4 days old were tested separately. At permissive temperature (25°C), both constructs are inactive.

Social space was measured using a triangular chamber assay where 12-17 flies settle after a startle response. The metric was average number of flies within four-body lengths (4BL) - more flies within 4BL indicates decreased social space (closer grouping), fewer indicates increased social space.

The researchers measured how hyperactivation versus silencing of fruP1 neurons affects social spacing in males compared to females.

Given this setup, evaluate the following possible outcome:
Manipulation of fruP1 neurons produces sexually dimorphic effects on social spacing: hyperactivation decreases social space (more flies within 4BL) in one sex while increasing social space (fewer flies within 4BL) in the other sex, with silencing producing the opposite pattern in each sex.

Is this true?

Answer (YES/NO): NO